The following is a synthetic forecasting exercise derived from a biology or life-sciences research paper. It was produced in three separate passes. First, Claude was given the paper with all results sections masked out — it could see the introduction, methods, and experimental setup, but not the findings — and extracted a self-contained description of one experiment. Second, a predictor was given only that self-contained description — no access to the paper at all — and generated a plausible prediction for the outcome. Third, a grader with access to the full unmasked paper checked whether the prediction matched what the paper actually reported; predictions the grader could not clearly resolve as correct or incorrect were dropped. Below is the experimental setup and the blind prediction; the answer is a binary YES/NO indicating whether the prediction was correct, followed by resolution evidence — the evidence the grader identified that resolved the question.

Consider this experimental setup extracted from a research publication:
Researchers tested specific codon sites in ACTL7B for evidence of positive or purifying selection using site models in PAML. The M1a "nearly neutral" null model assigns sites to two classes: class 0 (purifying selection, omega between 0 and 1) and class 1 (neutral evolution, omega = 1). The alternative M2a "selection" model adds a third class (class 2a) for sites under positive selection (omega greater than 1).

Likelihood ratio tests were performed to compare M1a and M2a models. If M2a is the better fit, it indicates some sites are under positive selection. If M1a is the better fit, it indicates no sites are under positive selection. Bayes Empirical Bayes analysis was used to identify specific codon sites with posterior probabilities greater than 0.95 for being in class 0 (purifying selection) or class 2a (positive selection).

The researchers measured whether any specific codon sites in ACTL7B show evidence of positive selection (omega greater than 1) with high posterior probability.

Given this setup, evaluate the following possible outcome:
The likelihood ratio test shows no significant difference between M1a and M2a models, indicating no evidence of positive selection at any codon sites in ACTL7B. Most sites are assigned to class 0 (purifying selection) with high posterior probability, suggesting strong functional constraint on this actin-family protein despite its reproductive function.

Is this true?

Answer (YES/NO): YES